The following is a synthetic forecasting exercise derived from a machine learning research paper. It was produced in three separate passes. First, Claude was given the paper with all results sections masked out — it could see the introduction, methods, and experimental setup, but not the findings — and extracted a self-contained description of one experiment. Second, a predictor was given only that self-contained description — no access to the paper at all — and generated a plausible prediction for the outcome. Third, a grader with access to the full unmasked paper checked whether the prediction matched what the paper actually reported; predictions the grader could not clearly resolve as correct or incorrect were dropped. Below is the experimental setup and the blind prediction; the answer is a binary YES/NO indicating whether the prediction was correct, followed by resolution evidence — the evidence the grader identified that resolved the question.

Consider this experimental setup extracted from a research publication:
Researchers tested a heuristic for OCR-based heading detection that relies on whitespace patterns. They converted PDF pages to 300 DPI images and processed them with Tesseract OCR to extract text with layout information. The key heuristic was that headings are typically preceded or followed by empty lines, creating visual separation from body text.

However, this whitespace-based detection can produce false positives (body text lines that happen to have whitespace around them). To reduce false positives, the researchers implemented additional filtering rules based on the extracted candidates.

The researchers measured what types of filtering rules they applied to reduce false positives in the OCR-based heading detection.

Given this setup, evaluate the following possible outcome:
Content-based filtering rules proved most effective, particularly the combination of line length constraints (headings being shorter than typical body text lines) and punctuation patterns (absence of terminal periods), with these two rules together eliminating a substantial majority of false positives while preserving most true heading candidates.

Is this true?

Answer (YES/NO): NO